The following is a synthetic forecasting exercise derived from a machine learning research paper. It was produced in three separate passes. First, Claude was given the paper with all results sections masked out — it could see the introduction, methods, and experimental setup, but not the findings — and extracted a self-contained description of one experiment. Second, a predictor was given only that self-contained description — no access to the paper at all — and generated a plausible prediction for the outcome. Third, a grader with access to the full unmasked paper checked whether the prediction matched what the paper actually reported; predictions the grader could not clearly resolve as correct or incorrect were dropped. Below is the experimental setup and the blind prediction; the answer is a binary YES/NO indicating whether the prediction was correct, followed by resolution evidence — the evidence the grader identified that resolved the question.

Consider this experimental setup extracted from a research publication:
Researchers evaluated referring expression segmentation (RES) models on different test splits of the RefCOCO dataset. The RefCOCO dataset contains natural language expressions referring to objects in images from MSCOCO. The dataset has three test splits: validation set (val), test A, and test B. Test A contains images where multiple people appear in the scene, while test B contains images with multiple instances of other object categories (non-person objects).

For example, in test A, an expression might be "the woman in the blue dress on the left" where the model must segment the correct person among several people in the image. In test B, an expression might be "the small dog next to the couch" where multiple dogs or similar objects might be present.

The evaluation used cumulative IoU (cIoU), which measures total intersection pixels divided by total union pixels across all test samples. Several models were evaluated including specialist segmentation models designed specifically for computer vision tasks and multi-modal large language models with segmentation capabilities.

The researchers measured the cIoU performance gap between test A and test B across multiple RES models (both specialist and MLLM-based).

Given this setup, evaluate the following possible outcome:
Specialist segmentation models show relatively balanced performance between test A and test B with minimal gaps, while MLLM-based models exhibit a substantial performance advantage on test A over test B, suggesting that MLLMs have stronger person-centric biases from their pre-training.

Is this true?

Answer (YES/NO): NO